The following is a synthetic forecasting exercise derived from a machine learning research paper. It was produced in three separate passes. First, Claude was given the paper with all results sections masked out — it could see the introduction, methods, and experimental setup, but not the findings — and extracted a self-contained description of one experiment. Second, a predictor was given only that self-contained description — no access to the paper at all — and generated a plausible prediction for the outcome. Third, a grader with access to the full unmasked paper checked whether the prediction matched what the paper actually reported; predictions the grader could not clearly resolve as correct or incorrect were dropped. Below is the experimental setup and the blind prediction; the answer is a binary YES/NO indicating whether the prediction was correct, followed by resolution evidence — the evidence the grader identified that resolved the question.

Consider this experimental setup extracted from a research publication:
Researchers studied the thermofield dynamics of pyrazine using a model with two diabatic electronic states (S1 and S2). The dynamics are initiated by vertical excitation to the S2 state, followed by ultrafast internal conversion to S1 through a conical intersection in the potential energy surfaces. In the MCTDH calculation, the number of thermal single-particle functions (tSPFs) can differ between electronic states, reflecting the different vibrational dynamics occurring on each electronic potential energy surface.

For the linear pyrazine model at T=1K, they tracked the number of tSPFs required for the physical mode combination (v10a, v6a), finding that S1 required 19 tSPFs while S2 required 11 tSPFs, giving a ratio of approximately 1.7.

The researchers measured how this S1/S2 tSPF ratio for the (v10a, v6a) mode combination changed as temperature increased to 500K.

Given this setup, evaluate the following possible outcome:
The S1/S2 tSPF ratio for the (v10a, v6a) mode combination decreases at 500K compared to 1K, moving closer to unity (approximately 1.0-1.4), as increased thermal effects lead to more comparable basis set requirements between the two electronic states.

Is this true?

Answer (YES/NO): YES